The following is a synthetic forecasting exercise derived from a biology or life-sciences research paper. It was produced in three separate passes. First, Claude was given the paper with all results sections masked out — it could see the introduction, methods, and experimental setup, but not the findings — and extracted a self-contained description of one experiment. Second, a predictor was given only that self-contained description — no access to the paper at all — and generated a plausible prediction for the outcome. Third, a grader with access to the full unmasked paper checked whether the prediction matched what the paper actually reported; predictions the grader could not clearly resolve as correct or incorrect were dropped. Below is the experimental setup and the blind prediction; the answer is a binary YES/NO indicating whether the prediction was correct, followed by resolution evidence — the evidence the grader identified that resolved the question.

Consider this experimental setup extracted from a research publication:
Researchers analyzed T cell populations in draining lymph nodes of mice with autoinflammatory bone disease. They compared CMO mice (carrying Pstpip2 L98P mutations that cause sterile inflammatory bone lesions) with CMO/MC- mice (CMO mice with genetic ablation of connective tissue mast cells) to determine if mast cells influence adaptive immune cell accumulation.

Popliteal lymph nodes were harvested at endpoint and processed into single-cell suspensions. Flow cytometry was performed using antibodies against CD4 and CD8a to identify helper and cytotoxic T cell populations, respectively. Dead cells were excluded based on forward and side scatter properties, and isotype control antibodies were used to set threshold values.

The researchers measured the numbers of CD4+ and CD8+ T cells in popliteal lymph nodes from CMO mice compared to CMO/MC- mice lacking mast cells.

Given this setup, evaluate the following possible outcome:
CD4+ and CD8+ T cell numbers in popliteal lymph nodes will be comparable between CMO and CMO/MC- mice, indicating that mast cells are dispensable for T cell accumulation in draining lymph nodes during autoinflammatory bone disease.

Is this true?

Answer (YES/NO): NO